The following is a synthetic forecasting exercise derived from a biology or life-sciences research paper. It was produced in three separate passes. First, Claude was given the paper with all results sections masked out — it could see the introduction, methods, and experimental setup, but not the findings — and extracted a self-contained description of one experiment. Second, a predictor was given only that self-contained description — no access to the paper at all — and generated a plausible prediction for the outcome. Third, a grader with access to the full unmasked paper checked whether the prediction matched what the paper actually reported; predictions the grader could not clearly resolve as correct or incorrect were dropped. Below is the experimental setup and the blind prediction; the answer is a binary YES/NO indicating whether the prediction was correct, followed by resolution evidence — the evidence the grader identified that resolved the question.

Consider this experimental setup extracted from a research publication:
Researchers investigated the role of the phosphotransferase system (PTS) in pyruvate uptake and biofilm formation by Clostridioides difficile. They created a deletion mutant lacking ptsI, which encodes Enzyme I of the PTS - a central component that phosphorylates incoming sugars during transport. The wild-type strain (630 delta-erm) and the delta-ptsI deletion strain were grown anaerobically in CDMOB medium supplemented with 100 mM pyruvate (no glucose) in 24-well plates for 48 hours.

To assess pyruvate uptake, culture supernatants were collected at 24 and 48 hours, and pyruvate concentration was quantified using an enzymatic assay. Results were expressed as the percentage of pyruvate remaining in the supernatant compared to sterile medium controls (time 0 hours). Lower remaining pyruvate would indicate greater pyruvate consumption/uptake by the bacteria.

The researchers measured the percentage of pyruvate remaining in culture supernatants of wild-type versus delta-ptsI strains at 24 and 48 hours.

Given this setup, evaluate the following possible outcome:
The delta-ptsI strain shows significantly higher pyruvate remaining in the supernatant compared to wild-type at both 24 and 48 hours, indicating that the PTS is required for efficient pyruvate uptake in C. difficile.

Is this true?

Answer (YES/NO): NO